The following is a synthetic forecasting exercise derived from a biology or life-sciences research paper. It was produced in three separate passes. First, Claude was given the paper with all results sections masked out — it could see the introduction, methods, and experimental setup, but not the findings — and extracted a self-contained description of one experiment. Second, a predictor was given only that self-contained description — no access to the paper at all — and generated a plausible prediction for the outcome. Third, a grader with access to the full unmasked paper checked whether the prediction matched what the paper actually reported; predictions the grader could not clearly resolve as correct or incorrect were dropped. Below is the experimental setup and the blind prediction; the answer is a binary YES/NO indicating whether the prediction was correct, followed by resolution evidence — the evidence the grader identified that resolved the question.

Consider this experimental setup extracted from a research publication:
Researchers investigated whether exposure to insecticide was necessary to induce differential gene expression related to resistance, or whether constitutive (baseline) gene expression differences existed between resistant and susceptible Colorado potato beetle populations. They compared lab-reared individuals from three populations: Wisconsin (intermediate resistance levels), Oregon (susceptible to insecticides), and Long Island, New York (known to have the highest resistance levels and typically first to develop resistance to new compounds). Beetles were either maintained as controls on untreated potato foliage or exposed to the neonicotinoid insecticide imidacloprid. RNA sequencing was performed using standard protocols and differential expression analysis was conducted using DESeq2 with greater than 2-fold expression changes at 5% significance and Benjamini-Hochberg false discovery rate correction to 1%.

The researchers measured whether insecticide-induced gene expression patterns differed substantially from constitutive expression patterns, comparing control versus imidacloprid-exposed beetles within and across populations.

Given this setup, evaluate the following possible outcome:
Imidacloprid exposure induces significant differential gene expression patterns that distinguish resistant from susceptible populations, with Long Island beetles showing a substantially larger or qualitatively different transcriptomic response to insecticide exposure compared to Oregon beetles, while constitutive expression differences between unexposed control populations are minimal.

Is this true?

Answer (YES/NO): NO